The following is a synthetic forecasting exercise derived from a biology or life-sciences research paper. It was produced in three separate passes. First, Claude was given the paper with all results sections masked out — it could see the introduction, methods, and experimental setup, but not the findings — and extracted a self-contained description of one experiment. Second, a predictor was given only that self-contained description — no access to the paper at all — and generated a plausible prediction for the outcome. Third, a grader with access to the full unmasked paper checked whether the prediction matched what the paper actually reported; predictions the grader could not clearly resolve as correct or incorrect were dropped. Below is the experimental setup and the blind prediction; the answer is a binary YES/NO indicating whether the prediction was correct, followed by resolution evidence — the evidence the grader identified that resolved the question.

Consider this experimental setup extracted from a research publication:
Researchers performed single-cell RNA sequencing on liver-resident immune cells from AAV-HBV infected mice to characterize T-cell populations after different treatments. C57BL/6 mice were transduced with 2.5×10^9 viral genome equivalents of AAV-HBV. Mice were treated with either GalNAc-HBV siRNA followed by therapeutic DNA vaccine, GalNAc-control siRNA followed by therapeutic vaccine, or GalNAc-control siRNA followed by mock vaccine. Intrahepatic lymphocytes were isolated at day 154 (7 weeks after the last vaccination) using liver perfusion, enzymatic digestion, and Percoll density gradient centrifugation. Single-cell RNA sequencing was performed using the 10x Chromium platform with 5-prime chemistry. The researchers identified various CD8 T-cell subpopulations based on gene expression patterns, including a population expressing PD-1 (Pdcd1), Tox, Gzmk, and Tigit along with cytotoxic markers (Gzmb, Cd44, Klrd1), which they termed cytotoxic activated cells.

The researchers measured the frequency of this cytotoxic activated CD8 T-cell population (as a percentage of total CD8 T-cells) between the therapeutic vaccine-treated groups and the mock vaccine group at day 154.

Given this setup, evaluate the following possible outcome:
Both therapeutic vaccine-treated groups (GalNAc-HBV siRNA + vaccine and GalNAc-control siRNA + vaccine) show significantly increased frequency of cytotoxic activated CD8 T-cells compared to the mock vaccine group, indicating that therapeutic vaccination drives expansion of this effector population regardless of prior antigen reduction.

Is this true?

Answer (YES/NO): YES